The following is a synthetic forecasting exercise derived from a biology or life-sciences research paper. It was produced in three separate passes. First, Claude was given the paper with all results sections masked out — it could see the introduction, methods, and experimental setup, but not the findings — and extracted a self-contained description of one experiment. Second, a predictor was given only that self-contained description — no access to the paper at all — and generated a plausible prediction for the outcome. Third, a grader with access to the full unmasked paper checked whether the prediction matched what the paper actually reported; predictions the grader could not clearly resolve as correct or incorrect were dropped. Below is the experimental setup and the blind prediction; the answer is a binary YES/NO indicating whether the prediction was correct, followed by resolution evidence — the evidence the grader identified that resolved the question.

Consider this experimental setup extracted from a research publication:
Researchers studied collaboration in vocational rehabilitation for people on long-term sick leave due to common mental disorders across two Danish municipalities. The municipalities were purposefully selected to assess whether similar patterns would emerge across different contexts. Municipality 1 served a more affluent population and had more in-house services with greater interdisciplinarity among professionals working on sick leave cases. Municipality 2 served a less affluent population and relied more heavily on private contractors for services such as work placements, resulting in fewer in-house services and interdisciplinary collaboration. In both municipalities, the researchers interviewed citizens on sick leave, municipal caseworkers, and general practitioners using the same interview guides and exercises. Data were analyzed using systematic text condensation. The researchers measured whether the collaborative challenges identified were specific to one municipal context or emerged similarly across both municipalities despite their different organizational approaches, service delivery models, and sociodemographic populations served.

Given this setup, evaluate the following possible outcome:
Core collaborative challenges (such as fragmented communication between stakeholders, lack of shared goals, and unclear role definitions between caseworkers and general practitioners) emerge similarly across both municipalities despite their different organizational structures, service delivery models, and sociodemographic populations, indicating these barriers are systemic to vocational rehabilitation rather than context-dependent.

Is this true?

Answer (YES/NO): YES